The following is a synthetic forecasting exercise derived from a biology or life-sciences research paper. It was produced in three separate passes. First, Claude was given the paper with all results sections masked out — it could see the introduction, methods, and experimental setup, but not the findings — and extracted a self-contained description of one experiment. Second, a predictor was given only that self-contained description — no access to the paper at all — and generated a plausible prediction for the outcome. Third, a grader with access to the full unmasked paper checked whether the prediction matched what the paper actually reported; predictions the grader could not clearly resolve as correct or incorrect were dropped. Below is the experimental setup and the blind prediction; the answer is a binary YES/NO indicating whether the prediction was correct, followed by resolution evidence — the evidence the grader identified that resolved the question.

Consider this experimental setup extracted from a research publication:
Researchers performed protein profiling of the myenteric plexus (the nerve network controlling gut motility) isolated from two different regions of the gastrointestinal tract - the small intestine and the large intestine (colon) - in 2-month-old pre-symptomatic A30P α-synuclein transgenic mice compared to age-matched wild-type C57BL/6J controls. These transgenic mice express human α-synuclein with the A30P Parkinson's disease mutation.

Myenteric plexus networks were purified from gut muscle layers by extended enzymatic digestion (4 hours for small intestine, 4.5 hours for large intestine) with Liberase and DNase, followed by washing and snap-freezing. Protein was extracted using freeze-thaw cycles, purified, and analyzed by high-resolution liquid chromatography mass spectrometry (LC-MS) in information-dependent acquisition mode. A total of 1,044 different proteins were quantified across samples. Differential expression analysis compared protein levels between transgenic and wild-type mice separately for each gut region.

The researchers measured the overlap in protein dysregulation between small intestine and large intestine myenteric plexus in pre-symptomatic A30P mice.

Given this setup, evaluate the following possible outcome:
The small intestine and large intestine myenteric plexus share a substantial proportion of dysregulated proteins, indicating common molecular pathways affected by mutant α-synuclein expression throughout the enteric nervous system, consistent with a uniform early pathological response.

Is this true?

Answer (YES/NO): NO